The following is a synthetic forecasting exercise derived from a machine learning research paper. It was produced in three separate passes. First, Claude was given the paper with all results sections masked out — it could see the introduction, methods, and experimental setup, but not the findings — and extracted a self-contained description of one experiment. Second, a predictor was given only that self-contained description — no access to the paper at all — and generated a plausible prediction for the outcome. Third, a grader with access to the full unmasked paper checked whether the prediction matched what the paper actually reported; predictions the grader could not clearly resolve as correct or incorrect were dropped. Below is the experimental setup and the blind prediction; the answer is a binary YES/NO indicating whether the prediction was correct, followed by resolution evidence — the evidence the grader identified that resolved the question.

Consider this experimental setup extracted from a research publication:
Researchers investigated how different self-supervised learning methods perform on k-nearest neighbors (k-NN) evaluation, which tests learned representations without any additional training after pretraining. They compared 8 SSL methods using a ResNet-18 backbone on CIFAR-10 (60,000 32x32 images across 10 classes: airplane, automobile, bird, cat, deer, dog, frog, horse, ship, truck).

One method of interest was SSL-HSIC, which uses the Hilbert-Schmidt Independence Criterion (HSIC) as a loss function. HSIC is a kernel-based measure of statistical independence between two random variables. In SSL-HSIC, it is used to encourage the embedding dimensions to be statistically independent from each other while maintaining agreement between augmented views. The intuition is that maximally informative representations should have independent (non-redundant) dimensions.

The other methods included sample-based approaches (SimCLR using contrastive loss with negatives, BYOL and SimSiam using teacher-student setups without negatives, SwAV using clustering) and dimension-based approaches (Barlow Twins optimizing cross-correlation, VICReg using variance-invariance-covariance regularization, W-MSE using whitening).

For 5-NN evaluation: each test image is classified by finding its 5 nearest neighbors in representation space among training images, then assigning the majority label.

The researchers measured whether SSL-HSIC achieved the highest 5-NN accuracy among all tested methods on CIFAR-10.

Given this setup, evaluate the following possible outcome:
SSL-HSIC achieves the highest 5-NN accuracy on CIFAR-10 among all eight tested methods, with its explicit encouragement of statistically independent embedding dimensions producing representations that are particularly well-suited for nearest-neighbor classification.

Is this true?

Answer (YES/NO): YES